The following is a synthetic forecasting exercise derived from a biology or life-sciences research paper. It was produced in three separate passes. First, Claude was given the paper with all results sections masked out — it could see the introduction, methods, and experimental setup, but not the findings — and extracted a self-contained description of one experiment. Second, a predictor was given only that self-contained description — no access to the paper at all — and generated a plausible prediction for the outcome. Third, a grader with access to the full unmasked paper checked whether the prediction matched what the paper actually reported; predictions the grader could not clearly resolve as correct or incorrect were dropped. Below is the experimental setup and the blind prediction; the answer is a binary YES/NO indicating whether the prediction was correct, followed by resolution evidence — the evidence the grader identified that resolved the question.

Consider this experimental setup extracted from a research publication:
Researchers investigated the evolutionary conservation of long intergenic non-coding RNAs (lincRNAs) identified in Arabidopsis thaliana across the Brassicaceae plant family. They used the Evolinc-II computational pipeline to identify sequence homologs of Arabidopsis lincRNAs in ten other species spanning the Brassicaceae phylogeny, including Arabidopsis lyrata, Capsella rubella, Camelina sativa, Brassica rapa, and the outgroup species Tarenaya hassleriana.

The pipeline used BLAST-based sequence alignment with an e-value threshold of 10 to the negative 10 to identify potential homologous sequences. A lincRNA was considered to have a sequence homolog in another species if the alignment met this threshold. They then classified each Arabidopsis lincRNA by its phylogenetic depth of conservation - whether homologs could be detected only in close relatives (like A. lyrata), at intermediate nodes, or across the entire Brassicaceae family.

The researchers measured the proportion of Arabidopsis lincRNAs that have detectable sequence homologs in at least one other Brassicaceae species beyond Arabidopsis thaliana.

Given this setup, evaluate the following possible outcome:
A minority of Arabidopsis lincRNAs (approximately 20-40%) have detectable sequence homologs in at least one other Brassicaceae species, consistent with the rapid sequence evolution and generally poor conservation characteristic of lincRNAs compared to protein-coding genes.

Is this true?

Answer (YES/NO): NO